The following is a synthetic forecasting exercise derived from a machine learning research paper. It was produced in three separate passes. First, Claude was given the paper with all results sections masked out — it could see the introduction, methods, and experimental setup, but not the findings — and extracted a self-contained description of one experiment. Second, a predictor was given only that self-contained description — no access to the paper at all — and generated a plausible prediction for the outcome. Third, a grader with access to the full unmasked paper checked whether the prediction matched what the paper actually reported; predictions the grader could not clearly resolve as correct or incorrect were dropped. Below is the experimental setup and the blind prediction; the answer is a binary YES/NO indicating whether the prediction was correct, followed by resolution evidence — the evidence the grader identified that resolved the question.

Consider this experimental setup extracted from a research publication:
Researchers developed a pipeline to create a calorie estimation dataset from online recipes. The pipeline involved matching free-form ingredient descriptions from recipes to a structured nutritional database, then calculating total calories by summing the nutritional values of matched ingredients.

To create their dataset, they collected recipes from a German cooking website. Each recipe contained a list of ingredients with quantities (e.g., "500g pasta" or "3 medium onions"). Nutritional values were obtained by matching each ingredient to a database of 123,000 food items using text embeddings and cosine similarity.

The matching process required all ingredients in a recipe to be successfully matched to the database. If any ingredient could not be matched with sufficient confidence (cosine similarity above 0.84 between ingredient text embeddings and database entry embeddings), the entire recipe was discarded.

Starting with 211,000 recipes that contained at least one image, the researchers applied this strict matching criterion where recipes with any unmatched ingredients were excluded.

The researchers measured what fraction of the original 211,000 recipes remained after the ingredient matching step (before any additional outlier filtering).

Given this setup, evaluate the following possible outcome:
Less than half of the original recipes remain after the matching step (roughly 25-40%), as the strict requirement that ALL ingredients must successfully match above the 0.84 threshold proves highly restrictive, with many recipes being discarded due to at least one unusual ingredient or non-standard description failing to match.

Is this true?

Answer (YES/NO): YES